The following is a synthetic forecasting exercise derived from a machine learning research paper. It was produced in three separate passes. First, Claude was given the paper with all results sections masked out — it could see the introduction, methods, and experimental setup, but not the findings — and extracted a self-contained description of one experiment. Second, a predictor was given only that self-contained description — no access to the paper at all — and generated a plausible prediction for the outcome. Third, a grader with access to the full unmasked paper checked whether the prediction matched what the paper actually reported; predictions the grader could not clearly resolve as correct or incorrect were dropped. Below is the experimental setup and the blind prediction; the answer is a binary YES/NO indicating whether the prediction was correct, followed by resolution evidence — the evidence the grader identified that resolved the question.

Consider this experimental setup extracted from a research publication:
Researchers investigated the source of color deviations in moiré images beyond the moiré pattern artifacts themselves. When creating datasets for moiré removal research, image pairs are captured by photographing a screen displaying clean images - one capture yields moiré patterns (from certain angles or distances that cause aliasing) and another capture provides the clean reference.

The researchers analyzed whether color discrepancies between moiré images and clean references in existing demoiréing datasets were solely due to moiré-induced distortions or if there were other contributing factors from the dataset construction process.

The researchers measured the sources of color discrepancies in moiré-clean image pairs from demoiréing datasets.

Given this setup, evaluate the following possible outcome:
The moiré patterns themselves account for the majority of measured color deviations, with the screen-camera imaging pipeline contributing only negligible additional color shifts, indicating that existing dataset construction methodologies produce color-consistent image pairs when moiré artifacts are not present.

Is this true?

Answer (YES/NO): NO